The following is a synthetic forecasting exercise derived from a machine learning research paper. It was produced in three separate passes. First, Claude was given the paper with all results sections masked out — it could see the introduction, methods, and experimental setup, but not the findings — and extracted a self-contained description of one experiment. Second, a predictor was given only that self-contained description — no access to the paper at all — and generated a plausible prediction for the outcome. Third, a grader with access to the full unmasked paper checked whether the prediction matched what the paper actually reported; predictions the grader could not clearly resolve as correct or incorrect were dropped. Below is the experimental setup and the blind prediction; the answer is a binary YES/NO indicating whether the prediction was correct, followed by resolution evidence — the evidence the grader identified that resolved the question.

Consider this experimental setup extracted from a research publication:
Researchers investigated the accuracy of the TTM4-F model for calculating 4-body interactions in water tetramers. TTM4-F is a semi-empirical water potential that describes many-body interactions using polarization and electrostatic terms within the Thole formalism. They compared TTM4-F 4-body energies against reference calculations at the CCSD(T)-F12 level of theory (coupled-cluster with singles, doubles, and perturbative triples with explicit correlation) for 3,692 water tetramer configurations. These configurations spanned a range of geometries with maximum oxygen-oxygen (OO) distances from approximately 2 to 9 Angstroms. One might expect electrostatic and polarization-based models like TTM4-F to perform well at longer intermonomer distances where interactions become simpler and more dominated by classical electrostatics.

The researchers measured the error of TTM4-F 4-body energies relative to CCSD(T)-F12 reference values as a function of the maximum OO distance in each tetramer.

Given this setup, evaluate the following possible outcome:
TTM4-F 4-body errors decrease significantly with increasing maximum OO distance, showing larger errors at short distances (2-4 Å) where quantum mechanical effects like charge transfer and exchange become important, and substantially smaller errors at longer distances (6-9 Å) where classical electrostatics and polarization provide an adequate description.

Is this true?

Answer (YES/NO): NO